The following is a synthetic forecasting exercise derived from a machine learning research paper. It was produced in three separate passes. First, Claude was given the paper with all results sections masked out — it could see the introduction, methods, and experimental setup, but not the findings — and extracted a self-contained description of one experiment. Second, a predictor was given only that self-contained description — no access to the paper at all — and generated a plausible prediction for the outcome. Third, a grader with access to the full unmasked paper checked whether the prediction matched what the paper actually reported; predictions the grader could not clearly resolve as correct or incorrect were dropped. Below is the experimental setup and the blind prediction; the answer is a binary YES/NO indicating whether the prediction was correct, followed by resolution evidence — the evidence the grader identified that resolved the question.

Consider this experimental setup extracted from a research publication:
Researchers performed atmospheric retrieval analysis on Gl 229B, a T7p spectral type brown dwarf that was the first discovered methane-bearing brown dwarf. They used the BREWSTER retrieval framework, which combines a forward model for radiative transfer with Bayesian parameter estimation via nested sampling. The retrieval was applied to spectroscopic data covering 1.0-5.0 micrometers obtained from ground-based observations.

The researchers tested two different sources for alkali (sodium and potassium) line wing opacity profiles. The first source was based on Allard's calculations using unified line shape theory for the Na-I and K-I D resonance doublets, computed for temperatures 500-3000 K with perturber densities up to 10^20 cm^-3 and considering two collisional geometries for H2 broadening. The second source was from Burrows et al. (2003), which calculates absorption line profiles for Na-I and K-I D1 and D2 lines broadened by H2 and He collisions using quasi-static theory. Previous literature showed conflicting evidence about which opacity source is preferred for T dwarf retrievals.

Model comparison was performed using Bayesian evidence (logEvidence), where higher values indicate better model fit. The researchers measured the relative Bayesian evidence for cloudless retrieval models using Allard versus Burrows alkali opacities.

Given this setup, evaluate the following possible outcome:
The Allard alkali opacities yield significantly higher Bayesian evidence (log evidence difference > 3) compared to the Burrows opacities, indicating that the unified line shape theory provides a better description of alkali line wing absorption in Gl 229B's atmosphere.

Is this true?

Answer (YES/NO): YES